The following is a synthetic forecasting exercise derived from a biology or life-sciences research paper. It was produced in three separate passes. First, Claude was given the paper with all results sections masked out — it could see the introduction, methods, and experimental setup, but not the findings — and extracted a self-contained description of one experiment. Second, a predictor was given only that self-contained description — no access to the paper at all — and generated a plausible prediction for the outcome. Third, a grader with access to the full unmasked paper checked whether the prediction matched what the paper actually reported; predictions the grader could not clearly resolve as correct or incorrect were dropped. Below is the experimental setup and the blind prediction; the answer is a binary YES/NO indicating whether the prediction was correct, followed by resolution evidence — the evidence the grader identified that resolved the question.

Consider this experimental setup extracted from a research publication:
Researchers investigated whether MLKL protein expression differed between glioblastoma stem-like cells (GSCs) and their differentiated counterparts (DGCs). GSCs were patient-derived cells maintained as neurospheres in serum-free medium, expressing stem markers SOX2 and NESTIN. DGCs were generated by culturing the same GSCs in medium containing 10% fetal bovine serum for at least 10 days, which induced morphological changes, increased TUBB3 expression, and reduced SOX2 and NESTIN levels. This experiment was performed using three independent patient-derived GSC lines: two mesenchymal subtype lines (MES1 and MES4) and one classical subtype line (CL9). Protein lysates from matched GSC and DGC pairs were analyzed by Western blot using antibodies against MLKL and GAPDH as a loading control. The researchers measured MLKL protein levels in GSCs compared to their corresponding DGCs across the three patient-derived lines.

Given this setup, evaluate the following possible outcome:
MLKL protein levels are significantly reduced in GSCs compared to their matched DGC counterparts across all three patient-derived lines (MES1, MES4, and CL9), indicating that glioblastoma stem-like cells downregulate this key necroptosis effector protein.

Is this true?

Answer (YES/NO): NO